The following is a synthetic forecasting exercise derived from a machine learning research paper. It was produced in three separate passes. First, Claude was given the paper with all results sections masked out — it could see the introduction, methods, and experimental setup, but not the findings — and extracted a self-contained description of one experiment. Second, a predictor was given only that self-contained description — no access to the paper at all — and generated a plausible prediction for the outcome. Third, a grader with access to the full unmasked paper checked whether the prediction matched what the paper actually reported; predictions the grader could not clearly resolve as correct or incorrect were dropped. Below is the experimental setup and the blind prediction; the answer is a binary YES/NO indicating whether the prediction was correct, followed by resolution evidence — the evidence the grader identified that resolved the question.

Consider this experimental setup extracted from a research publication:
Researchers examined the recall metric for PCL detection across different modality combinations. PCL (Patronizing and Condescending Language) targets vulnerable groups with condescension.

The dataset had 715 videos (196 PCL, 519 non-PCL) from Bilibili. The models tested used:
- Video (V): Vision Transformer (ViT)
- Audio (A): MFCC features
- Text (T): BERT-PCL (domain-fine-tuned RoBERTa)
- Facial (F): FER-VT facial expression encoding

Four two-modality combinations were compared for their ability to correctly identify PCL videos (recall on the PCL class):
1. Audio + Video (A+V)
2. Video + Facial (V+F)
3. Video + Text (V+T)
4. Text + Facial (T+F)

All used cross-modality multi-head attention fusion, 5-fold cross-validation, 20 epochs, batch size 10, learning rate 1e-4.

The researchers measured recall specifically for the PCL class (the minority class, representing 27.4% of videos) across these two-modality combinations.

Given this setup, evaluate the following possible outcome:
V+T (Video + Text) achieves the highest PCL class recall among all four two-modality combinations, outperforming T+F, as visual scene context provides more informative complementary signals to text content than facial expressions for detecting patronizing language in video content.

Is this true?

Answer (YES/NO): NO